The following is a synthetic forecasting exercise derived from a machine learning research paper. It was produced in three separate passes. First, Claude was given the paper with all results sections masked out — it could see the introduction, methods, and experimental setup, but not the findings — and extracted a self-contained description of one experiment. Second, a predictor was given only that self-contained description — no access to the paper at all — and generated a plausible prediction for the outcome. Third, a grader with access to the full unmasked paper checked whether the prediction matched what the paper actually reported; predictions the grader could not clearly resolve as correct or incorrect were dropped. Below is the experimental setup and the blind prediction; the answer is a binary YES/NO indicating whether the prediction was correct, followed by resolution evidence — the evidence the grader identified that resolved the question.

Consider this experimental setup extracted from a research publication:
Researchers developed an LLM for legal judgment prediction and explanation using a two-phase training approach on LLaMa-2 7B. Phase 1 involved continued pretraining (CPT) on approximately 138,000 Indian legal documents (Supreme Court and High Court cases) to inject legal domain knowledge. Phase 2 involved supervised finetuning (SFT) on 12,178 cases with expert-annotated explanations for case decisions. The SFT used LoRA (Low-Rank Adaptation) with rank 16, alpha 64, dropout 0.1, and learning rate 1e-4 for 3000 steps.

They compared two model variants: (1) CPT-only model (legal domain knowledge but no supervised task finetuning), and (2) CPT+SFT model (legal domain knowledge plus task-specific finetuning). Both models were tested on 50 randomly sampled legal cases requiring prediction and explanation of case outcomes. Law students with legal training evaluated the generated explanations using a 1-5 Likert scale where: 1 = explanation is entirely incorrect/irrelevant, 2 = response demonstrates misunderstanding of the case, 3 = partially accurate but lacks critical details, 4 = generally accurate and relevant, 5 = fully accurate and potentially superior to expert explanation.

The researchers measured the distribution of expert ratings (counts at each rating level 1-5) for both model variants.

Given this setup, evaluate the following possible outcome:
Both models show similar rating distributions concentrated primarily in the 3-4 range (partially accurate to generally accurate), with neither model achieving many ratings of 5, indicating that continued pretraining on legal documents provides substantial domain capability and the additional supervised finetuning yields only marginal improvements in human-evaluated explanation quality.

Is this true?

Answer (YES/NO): NO